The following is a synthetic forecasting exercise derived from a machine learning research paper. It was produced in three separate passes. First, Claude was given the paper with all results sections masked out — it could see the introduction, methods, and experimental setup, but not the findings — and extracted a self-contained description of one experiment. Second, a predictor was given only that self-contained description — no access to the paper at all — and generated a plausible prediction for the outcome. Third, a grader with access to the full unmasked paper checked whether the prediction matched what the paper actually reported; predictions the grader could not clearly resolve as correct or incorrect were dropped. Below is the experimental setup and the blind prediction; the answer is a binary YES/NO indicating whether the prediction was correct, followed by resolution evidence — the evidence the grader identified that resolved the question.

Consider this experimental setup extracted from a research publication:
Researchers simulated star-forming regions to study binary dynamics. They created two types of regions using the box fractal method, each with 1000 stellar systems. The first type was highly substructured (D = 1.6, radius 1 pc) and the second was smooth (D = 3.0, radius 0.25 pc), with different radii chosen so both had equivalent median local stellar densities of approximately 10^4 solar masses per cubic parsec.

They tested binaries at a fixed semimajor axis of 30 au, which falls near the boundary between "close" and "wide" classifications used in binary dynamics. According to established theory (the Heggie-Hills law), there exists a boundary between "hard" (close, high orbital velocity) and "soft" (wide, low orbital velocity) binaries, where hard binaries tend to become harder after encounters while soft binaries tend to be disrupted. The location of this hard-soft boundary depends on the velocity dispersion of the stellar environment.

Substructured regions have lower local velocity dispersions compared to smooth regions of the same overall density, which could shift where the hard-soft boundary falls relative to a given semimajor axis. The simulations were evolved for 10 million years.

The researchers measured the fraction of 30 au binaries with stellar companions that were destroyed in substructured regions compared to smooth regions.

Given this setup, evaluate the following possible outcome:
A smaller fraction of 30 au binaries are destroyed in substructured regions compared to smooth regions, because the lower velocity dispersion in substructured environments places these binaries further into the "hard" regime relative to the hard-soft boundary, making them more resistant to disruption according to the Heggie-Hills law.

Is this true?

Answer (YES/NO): NO